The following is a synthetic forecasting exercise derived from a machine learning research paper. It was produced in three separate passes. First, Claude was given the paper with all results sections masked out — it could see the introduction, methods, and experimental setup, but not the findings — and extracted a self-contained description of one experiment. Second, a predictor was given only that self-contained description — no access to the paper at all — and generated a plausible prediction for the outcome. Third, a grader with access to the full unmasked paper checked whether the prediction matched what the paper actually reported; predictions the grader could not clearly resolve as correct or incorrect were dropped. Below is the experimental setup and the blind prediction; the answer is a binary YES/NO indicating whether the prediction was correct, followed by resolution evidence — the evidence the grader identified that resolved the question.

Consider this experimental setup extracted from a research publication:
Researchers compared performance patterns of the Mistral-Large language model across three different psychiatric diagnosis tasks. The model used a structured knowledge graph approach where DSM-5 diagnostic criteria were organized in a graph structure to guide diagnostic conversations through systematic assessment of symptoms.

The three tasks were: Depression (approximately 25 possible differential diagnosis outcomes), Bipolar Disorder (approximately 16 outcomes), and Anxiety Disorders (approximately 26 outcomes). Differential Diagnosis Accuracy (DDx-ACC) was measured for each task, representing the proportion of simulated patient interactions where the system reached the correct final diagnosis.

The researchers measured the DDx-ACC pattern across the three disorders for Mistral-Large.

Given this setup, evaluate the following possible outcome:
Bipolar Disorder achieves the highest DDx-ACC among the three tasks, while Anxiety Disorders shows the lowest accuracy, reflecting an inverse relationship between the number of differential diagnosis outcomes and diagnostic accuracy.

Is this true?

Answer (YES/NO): NO